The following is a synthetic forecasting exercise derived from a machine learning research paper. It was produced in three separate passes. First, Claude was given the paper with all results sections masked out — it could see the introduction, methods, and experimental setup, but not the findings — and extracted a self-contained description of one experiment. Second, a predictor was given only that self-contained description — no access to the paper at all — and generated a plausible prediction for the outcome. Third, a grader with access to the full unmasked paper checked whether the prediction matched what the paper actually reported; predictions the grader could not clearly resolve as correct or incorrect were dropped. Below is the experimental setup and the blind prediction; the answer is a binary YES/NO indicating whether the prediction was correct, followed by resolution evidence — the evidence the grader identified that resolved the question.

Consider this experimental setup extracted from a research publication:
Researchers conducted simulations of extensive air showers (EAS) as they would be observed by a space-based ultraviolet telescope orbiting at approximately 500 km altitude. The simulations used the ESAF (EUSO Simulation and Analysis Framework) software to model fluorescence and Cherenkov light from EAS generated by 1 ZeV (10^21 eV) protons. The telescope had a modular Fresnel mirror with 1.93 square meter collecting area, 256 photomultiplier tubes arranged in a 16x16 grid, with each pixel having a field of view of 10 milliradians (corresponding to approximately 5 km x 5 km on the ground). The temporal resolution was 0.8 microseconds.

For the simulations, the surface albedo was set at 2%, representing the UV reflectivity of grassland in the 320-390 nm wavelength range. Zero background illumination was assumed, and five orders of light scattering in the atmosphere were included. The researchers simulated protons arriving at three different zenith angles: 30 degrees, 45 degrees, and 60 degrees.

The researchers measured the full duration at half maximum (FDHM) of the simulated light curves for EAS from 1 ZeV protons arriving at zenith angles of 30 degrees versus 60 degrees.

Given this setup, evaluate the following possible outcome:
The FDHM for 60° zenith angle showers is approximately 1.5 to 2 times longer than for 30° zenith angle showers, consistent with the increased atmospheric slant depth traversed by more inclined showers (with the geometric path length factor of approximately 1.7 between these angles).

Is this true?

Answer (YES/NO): YES